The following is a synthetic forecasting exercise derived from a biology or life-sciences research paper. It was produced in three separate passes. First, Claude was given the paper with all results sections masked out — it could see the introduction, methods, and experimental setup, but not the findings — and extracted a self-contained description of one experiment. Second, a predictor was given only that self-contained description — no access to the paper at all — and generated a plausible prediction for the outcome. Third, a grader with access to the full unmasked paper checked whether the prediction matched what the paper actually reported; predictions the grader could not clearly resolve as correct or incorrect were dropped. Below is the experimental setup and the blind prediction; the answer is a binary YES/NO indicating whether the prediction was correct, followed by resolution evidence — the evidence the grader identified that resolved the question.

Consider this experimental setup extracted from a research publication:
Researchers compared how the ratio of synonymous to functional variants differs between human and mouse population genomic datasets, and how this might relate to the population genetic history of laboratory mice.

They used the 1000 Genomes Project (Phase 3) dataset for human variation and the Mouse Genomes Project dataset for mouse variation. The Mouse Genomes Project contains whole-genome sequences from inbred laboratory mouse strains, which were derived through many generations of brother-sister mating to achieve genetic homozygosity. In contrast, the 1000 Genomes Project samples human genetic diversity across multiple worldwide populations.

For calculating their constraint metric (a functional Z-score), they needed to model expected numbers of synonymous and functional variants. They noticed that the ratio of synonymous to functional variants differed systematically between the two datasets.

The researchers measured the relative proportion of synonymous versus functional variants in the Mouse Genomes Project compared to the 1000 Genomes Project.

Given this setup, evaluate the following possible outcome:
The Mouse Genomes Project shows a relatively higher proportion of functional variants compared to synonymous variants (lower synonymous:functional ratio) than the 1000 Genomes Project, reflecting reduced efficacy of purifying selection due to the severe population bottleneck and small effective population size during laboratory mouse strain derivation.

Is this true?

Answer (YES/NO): NO